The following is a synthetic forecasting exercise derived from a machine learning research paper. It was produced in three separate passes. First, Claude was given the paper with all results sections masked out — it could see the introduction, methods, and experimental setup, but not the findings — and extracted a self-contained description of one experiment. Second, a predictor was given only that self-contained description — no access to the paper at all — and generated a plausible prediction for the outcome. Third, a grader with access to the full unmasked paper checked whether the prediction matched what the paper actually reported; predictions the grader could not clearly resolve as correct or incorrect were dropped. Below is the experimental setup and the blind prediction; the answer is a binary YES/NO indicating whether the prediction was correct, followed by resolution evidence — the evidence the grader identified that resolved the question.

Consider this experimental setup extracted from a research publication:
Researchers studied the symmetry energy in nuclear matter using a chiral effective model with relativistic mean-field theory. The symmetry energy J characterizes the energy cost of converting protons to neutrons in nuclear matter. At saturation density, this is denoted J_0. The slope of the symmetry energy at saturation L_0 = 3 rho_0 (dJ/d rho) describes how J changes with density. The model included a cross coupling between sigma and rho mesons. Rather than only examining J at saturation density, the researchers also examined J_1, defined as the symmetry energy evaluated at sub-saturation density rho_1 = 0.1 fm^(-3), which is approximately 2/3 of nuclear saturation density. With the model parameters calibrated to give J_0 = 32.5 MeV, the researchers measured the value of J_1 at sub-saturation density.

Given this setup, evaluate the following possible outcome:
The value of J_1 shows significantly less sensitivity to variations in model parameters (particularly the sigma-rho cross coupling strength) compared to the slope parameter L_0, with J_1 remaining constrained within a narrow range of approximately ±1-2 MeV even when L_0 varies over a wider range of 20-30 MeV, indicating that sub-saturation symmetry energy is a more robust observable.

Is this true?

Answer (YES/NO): YES